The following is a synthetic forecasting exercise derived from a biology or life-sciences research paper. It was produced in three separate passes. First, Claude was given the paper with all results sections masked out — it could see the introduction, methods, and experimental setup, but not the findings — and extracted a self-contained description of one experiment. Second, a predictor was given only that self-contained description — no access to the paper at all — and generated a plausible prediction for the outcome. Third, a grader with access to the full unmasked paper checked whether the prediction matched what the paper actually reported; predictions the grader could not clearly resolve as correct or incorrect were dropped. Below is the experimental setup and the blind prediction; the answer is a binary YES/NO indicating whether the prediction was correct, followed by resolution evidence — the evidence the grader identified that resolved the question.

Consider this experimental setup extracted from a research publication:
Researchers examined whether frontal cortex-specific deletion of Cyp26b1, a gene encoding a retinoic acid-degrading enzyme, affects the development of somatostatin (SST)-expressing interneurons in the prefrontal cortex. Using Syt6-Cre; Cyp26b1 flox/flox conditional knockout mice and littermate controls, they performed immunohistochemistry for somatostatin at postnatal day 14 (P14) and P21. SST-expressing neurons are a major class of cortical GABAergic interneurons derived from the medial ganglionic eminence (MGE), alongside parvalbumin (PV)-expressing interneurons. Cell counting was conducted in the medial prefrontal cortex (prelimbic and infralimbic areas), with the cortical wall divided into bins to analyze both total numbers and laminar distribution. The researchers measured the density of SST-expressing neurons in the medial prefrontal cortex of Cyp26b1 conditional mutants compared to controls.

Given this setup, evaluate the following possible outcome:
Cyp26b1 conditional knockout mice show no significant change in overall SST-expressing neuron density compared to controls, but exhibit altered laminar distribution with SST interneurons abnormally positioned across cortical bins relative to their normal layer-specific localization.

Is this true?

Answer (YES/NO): NO